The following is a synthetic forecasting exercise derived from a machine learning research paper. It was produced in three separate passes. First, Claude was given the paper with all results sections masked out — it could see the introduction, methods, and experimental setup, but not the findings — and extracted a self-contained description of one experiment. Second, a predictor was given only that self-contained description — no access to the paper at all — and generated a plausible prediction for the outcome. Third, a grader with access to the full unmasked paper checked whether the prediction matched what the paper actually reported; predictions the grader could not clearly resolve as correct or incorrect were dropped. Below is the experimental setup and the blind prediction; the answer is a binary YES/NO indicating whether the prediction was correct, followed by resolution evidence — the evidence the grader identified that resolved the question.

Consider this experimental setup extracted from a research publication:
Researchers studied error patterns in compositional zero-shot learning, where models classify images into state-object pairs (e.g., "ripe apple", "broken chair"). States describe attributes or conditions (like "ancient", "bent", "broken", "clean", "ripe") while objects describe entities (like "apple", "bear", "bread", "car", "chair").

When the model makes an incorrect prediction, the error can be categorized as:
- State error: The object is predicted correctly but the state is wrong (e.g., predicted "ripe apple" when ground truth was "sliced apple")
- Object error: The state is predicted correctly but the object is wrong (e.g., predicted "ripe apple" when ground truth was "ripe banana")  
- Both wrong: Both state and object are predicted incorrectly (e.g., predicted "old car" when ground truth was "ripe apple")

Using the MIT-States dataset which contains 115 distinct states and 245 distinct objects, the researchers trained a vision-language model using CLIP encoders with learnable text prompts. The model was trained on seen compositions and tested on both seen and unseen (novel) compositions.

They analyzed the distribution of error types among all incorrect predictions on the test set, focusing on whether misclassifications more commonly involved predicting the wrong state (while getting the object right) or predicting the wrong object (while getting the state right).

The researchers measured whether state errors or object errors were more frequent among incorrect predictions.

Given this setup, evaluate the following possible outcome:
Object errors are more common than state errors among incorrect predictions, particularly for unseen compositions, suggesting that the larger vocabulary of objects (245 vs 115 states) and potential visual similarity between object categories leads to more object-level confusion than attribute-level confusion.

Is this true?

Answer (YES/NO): NO